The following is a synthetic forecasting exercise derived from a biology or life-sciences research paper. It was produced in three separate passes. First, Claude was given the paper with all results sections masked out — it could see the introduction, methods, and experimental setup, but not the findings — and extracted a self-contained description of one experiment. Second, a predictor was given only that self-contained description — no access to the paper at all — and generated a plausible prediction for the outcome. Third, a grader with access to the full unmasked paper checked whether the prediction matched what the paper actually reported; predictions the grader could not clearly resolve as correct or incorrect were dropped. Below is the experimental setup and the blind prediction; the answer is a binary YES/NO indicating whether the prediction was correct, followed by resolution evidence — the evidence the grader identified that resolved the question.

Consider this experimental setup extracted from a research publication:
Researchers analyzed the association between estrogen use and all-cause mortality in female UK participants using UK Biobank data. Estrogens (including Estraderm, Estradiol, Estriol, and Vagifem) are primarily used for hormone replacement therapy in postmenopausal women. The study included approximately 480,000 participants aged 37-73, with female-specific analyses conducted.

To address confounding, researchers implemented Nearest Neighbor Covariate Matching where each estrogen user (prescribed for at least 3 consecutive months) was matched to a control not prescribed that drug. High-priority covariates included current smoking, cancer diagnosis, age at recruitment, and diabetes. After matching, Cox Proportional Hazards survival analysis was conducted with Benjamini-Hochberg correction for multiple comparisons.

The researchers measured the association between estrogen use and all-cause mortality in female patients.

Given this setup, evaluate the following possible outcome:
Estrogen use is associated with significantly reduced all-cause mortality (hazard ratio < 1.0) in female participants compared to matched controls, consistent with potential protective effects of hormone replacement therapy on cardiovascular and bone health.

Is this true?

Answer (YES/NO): YES